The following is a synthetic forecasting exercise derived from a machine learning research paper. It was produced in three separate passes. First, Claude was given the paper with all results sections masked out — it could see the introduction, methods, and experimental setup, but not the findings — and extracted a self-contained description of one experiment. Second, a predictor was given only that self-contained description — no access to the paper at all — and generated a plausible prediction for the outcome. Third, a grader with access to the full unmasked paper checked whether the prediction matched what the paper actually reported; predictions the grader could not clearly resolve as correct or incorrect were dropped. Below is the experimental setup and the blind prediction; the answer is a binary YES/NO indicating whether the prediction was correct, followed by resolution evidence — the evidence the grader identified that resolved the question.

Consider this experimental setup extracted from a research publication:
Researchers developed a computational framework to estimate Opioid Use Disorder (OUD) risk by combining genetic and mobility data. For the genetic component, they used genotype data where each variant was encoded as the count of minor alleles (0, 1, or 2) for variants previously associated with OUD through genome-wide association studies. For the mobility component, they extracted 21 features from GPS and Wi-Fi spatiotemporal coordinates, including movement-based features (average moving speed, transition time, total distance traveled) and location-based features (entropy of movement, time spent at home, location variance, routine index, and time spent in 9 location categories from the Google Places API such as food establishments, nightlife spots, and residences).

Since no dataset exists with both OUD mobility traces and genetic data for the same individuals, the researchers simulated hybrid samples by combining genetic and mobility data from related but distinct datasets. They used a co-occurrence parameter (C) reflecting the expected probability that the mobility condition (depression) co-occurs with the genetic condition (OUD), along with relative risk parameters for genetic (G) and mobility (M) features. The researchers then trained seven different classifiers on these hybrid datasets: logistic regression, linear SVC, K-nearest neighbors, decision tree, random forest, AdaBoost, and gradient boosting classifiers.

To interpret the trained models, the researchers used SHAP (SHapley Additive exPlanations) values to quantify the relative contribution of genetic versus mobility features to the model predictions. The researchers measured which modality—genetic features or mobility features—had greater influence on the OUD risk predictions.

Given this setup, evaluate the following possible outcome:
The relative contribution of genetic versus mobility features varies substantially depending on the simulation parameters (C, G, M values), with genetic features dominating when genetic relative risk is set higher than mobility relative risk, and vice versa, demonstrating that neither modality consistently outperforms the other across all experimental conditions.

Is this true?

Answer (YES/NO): NO